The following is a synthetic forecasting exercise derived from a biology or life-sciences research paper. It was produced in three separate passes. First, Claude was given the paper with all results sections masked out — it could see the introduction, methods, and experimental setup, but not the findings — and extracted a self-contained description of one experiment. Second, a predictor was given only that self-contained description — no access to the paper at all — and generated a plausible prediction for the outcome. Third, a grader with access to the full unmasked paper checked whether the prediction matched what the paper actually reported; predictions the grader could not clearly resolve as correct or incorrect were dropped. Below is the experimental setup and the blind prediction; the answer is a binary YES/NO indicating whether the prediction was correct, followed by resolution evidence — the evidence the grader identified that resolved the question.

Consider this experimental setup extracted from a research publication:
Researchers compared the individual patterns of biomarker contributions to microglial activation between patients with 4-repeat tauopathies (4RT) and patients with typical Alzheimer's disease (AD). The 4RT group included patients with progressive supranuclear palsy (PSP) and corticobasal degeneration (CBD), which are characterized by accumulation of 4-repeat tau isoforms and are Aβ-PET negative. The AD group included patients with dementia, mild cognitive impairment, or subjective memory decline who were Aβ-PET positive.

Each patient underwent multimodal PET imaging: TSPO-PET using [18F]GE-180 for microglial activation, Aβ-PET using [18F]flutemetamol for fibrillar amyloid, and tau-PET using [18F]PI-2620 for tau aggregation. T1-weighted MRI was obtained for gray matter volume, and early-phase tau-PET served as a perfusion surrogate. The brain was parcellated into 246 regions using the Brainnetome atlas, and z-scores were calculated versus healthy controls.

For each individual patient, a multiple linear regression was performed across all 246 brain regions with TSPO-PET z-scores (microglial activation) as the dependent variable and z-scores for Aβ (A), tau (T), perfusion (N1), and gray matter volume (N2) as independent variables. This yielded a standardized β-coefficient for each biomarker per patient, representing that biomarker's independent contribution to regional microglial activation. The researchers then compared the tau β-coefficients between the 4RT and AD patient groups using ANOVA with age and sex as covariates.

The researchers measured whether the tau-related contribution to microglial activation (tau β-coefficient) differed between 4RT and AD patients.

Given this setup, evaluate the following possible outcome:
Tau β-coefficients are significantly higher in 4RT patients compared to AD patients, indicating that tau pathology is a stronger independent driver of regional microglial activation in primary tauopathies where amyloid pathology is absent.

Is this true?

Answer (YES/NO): NO